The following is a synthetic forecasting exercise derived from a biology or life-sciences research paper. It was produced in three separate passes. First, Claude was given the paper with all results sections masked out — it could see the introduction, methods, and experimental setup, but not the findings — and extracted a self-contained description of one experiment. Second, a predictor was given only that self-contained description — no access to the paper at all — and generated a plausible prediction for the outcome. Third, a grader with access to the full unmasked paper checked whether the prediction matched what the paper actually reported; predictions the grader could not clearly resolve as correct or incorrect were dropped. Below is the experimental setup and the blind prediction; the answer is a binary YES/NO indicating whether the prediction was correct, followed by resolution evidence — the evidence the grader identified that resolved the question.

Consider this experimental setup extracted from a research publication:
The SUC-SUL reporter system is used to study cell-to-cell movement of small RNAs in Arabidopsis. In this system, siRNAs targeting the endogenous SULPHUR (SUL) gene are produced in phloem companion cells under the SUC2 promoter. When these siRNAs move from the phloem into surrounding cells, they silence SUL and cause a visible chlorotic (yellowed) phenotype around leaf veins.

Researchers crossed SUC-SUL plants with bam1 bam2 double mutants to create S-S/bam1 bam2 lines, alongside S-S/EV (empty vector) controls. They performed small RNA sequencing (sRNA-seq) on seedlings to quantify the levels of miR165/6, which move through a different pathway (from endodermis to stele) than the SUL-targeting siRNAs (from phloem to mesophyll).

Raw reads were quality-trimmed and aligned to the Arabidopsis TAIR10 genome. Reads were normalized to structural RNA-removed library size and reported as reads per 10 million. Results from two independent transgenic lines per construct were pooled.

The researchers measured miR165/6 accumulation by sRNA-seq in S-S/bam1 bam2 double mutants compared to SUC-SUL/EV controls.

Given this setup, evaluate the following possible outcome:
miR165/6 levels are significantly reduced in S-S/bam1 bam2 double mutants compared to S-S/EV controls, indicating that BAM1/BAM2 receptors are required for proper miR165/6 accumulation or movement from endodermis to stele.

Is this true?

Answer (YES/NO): NO